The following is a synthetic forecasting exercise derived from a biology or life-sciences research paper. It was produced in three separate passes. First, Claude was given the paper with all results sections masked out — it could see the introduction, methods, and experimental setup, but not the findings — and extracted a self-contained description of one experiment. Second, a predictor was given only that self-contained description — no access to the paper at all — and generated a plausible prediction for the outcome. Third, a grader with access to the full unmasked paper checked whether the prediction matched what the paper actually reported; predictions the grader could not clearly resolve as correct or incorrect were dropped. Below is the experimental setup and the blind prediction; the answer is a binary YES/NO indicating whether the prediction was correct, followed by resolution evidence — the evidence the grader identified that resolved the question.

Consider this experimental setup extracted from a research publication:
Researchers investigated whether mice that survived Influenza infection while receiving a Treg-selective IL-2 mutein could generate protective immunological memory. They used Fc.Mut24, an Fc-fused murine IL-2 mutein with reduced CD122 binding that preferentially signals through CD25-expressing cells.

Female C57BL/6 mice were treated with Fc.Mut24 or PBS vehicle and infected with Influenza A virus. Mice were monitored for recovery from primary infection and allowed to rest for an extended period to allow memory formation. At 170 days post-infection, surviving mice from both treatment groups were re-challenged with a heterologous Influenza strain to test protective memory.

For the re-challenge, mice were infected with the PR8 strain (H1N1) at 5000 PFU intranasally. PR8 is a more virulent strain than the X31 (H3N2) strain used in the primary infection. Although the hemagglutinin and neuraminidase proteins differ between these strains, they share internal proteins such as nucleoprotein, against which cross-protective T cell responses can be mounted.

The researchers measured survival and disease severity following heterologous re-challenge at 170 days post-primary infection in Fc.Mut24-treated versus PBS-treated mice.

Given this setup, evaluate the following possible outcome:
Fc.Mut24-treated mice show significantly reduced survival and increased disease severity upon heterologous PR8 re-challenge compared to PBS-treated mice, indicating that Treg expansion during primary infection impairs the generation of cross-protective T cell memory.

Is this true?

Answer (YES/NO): NO